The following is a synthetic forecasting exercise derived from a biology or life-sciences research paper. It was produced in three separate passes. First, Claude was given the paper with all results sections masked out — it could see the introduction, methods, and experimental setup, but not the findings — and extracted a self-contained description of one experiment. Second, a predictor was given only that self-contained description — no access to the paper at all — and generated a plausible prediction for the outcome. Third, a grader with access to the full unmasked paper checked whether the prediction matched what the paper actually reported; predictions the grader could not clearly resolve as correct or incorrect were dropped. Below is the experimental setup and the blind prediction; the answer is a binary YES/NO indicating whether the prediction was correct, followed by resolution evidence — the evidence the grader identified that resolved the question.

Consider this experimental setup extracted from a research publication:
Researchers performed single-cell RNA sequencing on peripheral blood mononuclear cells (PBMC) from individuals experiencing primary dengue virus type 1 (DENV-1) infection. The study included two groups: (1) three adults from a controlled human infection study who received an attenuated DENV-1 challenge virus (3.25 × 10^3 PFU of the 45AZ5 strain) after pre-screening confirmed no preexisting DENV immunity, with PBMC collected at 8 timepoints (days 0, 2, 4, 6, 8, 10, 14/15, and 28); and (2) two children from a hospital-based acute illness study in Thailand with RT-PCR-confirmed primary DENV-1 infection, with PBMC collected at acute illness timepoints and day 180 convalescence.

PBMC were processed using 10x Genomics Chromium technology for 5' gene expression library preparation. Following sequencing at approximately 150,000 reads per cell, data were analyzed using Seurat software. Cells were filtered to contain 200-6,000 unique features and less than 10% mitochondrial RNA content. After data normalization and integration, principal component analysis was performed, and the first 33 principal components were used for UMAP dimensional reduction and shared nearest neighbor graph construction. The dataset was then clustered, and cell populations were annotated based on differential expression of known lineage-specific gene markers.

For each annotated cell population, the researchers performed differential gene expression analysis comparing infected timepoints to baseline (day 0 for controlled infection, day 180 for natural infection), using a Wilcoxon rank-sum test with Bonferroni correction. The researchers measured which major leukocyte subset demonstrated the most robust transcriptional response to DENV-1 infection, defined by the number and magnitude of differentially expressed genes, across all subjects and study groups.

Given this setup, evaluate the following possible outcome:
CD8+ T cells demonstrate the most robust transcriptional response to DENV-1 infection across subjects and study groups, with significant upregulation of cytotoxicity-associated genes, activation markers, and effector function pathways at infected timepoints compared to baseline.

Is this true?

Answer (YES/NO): NO